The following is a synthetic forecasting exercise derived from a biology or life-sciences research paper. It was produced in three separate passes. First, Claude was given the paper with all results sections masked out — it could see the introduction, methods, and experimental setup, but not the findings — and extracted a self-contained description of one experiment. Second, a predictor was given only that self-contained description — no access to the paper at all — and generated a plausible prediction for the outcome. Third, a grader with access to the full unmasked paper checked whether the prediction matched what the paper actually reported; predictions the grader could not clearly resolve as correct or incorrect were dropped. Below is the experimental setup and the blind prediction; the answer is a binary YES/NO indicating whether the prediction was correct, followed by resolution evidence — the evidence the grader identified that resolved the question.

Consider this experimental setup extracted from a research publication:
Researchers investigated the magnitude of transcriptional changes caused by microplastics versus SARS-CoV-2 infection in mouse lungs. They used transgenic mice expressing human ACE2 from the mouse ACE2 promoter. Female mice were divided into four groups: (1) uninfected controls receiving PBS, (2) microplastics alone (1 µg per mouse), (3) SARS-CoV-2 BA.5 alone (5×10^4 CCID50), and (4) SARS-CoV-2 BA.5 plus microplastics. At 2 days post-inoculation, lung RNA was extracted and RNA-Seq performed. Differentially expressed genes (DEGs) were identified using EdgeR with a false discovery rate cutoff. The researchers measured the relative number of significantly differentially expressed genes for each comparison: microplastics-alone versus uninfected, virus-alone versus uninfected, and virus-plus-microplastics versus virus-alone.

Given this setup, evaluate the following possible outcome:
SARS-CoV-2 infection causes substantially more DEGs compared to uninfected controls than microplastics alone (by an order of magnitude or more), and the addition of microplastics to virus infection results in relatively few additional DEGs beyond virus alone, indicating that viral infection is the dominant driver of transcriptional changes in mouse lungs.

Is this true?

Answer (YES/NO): NO